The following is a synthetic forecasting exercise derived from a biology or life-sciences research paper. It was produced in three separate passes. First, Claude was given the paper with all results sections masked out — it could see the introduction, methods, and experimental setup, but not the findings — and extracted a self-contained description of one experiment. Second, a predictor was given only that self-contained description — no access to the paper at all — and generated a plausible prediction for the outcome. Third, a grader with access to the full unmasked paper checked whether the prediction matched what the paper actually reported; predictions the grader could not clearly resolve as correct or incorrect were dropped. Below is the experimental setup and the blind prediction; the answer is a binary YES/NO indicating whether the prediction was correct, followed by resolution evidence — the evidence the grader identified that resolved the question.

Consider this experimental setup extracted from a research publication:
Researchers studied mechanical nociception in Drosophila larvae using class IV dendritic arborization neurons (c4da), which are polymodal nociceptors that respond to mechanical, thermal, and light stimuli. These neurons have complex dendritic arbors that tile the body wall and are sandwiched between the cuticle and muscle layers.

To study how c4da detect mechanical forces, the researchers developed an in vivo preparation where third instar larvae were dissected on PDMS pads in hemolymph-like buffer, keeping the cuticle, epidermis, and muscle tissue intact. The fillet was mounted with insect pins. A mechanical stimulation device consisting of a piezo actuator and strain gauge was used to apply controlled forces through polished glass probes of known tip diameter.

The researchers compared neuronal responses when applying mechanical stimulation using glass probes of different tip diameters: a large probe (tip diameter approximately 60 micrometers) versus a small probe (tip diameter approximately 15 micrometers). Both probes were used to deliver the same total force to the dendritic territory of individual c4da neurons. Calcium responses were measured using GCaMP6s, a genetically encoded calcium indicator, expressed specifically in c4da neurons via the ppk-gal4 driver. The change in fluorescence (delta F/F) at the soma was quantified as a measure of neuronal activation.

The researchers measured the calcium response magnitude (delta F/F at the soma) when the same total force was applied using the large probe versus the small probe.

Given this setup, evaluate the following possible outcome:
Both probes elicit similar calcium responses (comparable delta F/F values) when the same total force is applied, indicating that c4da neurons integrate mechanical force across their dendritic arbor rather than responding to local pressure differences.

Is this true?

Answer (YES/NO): NO